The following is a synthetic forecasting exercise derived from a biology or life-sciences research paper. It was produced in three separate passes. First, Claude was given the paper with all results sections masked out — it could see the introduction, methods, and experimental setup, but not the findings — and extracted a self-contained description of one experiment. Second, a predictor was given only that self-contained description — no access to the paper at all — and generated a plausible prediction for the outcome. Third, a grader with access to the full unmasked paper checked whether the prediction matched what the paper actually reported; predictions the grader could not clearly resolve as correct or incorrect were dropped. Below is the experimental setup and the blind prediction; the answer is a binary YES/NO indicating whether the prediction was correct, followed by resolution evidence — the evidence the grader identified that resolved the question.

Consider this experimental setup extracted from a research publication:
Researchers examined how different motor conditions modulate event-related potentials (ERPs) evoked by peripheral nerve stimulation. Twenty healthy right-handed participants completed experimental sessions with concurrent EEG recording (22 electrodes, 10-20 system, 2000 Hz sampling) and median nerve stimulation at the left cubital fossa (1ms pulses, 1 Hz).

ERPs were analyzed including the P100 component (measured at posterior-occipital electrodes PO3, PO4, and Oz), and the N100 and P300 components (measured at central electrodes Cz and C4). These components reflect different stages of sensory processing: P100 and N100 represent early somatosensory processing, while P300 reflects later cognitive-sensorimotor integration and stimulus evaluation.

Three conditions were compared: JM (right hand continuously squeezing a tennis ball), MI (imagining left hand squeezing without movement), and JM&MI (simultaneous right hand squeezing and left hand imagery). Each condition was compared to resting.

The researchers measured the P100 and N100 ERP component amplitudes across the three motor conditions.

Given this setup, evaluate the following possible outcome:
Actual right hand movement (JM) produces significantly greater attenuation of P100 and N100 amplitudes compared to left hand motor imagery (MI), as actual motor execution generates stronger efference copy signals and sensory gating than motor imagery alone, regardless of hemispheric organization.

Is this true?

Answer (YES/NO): NO